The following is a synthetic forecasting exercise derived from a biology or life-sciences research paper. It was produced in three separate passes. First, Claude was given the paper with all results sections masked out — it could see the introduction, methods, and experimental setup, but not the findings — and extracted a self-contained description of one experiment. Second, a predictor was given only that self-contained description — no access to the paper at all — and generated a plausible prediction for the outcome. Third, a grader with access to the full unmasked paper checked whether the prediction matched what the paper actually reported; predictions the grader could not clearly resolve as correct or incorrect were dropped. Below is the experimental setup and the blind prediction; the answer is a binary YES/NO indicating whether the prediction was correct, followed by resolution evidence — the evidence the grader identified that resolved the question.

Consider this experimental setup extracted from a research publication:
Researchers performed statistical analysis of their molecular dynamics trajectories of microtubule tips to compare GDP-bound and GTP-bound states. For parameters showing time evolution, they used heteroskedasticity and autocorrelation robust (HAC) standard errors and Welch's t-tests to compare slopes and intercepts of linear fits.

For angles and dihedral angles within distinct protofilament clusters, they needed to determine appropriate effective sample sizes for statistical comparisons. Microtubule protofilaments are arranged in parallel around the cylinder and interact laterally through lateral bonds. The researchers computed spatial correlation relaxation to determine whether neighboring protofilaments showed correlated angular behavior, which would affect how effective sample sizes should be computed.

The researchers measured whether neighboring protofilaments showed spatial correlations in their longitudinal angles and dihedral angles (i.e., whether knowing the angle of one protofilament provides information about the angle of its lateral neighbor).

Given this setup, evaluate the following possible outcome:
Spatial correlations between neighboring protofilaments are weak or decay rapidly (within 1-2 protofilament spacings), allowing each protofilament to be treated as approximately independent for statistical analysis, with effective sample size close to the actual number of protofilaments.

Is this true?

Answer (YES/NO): YES